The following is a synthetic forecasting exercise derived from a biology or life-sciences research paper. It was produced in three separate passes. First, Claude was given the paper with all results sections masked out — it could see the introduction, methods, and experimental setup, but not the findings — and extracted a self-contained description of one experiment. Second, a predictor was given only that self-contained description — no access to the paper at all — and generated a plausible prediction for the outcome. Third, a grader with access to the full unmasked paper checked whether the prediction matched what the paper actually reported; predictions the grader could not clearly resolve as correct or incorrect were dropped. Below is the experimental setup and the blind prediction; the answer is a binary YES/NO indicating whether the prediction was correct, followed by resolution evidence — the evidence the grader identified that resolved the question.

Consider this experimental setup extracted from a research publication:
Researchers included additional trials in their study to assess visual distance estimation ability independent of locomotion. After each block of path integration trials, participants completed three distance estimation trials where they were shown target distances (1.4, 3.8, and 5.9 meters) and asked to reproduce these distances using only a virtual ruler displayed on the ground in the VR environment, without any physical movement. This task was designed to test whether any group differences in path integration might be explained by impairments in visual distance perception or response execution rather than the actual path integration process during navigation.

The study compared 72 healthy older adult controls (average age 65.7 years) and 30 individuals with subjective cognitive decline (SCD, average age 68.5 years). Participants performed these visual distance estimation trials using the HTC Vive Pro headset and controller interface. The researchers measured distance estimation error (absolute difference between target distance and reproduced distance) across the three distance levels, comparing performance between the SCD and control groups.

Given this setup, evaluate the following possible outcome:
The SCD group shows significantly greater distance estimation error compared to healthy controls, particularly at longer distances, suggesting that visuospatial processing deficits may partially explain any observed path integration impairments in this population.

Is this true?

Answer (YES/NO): NO